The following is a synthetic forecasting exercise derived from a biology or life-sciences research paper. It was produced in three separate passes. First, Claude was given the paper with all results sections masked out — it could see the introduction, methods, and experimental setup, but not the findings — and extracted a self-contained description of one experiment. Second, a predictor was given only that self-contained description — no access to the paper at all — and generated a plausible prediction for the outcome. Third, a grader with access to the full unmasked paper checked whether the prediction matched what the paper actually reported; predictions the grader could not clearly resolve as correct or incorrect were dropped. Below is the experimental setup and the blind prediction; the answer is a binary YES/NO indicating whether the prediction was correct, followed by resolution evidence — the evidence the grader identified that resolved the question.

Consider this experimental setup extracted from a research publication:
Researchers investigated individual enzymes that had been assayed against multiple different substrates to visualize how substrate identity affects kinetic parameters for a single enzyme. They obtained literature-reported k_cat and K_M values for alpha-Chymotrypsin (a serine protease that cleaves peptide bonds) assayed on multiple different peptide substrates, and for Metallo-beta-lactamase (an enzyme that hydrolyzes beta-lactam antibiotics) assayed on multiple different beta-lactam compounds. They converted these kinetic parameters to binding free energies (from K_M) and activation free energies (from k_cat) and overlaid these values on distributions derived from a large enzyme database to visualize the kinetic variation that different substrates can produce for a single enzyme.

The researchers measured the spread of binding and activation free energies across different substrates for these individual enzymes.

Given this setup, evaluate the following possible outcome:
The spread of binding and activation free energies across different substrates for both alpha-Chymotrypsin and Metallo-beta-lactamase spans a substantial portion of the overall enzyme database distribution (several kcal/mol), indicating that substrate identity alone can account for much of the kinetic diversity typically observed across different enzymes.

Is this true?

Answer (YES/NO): YES